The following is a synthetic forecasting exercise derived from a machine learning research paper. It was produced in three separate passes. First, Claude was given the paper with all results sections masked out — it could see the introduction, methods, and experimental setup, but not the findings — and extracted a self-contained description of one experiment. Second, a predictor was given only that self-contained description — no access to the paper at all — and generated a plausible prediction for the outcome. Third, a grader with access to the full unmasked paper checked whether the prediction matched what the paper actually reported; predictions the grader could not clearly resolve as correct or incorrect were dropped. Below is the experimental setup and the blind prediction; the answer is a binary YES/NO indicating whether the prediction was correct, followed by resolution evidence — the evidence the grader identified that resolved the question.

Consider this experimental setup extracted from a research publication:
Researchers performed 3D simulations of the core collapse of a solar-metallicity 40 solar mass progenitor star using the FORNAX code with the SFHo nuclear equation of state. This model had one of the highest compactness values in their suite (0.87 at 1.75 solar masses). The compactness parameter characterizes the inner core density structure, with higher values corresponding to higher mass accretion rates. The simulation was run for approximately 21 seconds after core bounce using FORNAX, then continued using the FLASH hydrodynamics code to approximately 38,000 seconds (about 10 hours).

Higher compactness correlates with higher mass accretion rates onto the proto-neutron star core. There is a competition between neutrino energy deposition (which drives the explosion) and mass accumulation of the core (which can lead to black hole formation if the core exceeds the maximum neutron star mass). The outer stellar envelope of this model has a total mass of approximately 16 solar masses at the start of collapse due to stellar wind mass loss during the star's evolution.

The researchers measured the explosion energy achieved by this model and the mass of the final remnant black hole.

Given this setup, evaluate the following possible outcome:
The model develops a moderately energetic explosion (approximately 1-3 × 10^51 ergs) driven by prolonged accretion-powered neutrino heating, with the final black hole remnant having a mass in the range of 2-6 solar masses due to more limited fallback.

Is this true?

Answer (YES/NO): NO